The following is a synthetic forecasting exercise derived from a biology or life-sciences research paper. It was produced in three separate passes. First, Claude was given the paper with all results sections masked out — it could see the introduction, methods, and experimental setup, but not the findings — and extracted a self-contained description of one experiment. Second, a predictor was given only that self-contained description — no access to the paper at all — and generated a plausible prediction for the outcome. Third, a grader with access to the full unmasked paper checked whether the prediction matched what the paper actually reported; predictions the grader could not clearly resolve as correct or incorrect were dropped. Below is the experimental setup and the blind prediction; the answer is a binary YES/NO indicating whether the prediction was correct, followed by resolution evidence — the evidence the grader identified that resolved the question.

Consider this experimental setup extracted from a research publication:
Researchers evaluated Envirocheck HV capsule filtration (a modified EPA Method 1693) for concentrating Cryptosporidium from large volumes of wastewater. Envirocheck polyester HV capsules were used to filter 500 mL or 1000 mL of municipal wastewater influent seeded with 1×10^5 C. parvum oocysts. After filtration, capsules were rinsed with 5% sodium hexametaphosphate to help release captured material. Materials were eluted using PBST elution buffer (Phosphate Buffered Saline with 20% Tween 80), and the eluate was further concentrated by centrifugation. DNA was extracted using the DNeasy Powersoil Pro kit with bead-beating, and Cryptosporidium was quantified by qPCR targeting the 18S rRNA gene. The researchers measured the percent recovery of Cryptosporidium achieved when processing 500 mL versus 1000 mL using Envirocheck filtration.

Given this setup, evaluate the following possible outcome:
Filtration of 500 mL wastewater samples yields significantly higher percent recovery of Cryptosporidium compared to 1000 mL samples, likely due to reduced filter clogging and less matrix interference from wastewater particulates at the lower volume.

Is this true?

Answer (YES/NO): YES